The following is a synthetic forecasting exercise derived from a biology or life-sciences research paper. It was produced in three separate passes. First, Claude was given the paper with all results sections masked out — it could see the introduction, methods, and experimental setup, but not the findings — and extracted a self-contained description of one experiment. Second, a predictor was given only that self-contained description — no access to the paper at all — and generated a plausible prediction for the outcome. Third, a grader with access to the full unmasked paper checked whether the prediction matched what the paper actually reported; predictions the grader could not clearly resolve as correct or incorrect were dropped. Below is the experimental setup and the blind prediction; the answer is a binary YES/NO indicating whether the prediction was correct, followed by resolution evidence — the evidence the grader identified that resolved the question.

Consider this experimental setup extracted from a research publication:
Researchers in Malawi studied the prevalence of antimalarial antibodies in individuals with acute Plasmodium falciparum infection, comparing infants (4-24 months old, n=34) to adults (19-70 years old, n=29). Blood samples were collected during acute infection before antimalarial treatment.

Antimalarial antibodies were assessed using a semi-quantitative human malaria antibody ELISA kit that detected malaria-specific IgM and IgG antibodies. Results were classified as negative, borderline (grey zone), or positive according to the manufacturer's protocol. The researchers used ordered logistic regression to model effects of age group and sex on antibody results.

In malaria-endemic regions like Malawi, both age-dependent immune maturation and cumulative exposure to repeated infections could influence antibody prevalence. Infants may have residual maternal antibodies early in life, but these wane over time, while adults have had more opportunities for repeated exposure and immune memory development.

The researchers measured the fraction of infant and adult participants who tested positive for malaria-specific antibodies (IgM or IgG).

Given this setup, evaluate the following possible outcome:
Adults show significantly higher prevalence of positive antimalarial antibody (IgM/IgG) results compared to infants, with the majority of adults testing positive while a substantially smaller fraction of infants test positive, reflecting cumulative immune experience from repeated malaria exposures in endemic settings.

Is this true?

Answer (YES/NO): YES